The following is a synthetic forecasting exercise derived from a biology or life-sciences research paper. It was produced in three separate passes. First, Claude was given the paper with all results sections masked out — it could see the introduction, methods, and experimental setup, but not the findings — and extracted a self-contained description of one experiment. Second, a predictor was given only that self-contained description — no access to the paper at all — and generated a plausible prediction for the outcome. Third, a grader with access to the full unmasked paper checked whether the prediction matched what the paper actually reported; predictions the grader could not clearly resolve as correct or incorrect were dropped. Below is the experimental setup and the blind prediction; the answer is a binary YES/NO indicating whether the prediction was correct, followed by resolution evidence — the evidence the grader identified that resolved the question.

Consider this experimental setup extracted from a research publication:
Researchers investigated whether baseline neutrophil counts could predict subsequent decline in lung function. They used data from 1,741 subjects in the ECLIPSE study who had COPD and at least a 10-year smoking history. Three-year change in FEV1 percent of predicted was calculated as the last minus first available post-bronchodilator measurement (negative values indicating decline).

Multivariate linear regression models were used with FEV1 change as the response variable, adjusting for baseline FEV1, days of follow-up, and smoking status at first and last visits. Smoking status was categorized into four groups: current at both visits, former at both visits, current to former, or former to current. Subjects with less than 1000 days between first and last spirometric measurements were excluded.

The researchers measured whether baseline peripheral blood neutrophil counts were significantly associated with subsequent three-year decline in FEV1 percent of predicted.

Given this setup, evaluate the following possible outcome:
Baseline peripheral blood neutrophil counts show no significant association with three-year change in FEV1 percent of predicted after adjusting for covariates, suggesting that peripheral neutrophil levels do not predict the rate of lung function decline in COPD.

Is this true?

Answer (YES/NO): YES